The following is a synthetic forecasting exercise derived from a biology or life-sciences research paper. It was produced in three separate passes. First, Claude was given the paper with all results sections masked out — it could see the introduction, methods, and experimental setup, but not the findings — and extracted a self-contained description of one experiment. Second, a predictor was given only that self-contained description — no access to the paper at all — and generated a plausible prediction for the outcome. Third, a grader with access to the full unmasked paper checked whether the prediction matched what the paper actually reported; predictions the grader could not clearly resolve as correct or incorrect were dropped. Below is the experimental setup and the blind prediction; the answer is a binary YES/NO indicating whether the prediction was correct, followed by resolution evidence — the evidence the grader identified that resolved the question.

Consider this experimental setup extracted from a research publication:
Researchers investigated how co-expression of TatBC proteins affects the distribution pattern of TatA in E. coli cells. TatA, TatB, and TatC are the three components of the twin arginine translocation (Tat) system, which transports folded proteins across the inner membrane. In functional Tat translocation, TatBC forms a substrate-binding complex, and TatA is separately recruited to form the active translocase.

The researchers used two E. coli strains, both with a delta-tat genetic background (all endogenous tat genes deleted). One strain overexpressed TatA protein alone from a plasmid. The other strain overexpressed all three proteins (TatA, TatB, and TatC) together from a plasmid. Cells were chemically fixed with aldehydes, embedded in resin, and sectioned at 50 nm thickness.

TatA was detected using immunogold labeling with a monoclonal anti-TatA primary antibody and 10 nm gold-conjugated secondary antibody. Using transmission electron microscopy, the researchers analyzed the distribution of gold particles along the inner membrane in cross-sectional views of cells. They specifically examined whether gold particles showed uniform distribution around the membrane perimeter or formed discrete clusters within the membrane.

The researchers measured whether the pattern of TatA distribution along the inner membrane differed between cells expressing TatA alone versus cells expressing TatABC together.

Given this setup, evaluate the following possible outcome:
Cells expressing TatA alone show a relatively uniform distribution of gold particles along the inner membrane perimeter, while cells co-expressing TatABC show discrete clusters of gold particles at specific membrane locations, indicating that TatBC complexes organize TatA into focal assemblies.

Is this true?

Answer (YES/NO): NO